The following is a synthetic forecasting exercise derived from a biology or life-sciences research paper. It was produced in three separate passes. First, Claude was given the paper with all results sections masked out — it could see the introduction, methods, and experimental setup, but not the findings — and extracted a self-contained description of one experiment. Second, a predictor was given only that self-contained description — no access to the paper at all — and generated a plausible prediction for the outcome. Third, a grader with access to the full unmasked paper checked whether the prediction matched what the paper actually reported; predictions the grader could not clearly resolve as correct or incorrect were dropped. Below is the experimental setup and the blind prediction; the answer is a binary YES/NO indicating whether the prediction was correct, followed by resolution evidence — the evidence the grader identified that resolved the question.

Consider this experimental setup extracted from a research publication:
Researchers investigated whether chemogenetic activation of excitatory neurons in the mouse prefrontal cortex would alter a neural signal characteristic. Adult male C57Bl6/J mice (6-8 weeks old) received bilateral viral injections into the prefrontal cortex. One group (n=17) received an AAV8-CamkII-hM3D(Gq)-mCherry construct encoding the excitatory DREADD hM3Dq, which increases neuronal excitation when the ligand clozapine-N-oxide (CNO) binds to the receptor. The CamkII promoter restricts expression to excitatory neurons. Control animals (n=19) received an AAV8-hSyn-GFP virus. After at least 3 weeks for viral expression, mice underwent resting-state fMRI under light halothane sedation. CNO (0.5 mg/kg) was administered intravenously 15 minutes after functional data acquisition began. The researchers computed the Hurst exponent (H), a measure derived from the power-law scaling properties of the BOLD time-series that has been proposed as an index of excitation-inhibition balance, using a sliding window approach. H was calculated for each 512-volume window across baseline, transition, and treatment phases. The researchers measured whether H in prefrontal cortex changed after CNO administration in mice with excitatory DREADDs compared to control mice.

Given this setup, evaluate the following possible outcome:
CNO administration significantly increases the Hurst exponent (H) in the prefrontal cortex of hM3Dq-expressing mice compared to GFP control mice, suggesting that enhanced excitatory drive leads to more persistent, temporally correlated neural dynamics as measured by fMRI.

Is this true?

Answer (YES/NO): NO